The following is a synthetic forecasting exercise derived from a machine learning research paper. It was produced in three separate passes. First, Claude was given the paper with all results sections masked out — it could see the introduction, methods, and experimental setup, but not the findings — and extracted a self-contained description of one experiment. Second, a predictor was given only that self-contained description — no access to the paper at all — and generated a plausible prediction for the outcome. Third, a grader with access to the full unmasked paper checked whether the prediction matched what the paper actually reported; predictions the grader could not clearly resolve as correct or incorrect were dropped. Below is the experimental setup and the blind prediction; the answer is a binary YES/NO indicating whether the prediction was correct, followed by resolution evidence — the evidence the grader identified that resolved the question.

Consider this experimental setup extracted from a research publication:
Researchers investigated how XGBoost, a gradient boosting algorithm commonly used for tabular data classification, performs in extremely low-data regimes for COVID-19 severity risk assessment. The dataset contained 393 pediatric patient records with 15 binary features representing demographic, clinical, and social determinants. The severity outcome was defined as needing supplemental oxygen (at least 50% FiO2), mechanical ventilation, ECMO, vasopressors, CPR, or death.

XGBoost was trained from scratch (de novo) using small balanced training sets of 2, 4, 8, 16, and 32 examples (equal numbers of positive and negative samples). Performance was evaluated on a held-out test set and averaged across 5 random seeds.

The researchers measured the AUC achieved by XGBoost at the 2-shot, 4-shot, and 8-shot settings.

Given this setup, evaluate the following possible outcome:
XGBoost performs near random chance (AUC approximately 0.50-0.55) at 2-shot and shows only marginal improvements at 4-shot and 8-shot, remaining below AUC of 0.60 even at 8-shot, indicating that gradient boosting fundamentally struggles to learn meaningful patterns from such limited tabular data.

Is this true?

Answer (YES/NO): NO